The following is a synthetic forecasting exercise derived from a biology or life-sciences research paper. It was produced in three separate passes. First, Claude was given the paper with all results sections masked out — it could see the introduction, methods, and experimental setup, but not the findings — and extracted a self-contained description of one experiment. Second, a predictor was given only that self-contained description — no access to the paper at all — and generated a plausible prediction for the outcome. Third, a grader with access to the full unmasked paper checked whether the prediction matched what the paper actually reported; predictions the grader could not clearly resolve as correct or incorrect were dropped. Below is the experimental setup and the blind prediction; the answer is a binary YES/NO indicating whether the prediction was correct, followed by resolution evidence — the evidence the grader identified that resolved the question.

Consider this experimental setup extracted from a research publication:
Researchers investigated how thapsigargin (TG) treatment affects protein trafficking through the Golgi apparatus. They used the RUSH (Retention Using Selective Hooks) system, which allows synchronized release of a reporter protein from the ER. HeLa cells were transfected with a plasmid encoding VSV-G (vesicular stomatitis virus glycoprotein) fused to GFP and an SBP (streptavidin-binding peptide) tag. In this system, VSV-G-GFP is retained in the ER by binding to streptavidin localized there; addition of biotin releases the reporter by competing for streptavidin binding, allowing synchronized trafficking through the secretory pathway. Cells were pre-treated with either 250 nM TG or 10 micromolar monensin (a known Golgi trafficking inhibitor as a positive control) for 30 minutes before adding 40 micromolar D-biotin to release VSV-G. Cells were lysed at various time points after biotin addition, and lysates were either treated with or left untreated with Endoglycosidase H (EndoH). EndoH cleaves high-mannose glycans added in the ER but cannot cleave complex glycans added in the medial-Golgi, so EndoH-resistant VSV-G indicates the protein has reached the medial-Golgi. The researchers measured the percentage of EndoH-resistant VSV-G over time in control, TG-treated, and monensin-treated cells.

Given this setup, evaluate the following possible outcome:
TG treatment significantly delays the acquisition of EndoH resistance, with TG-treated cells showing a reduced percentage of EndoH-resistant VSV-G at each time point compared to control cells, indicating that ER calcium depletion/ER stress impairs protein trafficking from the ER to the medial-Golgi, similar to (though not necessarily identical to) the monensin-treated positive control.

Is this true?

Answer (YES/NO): NO